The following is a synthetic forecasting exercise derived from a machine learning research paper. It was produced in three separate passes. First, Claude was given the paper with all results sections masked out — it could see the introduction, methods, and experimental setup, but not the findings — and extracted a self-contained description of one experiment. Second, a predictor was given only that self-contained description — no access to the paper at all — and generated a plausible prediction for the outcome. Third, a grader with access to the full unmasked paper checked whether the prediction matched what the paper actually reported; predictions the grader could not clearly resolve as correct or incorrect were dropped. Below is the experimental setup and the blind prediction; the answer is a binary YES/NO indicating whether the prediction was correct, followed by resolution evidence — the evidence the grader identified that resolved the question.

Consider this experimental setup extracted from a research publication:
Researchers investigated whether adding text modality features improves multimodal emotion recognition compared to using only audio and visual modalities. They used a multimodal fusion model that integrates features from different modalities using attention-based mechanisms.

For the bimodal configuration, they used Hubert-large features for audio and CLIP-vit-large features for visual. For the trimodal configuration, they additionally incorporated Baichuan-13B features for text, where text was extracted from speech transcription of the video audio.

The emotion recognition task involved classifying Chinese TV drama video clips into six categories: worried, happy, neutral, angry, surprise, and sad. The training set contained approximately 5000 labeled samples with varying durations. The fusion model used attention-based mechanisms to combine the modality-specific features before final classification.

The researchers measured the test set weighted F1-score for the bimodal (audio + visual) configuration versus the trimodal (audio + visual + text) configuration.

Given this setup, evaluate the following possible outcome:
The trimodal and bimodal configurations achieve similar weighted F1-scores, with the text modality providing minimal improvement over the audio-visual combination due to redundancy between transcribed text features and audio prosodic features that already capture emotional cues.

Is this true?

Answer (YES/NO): NO